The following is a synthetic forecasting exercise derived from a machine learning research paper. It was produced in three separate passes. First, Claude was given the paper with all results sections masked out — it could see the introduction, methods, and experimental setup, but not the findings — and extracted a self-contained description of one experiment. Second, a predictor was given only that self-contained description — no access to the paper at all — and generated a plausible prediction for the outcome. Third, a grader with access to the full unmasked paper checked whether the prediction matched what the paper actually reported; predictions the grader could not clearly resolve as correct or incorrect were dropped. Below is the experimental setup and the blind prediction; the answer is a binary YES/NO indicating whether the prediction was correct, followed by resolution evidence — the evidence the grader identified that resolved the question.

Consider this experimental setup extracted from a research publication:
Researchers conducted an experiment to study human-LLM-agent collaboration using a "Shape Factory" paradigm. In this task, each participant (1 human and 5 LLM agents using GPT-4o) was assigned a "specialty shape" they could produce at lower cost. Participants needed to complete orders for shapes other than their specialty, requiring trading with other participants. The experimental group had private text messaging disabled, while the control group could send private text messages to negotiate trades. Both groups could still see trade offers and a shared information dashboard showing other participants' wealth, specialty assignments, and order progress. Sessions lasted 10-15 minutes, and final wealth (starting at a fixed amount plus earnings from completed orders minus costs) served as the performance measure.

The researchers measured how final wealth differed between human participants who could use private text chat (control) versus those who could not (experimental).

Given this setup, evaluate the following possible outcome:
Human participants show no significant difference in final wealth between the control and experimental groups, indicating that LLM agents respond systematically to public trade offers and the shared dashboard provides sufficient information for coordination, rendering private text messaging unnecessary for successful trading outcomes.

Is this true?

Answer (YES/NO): NO